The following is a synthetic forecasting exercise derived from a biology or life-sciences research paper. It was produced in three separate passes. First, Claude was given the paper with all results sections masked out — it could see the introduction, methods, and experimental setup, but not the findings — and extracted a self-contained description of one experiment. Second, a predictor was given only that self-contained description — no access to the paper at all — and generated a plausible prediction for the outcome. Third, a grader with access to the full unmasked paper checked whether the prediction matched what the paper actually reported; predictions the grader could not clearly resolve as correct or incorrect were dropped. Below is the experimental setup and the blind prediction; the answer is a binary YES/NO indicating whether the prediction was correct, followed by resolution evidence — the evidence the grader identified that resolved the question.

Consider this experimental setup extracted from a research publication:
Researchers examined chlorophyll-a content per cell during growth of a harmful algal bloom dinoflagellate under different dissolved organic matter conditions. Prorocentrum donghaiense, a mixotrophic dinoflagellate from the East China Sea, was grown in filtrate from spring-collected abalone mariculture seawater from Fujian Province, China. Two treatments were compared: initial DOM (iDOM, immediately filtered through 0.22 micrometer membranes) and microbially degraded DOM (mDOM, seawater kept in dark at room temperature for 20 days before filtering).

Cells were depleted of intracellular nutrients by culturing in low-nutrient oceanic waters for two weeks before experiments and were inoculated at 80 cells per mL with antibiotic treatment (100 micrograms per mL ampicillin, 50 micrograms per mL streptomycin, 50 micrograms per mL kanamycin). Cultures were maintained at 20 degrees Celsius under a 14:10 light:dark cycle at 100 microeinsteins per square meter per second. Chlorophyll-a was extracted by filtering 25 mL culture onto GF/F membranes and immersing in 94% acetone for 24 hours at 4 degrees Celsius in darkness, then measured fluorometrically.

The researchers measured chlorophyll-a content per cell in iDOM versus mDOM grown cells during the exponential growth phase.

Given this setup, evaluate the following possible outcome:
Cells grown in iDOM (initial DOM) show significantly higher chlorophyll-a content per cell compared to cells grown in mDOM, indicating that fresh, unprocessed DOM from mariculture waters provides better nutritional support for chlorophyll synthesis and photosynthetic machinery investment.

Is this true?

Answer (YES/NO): NO